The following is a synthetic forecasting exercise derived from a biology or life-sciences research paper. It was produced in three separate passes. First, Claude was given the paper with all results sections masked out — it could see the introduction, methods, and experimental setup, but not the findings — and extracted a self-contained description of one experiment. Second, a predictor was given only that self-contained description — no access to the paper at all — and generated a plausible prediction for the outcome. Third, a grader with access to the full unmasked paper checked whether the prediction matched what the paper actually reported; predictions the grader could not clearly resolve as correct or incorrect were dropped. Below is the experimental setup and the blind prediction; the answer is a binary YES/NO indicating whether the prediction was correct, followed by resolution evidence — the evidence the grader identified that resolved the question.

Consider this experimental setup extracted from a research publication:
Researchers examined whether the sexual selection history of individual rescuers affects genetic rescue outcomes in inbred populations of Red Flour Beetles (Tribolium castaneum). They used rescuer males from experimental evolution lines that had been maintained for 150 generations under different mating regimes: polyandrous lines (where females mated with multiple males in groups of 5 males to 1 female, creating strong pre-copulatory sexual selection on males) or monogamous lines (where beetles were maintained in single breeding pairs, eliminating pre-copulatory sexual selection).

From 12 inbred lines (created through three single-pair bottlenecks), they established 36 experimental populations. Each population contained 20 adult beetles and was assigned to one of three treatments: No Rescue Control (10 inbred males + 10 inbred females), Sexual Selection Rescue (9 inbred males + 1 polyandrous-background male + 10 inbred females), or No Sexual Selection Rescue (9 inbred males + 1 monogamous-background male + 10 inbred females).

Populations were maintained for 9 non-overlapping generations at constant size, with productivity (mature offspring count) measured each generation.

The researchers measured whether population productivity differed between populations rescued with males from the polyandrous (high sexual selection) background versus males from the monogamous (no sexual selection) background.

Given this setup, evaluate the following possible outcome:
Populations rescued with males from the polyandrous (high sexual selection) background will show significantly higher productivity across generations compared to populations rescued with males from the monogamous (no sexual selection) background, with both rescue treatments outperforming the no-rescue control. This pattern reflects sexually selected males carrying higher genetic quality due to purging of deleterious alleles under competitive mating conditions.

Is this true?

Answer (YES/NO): NO